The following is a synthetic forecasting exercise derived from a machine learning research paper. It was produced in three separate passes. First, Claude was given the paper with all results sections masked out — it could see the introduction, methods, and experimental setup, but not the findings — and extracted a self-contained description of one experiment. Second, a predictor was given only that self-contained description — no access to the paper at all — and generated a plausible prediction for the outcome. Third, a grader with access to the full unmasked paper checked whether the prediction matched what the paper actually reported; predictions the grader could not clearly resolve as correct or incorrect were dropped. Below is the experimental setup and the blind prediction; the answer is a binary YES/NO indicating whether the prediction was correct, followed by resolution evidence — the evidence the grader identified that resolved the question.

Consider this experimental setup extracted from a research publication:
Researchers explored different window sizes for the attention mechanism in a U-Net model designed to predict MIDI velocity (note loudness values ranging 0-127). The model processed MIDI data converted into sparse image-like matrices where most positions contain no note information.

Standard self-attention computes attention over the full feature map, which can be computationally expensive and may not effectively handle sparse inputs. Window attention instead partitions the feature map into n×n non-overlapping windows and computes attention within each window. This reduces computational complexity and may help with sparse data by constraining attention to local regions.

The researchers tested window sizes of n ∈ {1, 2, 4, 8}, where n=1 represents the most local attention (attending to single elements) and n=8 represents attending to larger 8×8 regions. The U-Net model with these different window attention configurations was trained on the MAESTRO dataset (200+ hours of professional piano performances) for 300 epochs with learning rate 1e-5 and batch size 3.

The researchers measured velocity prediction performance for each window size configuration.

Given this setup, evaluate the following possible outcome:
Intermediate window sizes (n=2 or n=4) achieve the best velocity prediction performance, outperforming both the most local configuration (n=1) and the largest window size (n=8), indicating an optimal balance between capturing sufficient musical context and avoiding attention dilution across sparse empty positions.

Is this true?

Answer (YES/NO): YES